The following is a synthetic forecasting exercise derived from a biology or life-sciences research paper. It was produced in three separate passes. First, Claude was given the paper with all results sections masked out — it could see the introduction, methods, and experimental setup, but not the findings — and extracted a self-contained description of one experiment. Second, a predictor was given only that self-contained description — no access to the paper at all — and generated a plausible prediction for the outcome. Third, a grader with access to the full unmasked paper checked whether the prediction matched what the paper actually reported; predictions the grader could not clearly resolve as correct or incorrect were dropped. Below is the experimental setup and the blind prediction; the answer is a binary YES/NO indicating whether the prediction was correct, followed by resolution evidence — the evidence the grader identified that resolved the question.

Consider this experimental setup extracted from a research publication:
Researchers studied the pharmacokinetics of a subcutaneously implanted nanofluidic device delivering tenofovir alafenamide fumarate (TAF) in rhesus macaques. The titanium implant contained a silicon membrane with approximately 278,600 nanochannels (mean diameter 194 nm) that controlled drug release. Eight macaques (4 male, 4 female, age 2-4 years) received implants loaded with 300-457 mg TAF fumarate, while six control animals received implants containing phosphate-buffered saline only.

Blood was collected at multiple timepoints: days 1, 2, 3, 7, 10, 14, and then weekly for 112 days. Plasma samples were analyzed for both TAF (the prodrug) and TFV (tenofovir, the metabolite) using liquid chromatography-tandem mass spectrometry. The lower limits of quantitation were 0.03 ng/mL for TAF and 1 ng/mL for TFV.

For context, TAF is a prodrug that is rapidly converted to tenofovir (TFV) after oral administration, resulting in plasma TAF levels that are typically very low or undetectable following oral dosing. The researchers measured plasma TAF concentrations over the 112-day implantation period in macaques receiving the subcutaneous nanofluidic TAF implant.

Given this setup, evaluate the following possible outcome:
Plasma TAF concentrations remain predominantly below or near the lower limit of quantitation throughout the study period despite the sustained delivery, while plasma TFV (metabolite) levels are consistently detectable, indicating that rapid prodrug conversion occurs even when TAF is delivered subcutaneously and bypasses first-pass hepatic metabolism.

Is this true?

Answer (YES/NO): NO